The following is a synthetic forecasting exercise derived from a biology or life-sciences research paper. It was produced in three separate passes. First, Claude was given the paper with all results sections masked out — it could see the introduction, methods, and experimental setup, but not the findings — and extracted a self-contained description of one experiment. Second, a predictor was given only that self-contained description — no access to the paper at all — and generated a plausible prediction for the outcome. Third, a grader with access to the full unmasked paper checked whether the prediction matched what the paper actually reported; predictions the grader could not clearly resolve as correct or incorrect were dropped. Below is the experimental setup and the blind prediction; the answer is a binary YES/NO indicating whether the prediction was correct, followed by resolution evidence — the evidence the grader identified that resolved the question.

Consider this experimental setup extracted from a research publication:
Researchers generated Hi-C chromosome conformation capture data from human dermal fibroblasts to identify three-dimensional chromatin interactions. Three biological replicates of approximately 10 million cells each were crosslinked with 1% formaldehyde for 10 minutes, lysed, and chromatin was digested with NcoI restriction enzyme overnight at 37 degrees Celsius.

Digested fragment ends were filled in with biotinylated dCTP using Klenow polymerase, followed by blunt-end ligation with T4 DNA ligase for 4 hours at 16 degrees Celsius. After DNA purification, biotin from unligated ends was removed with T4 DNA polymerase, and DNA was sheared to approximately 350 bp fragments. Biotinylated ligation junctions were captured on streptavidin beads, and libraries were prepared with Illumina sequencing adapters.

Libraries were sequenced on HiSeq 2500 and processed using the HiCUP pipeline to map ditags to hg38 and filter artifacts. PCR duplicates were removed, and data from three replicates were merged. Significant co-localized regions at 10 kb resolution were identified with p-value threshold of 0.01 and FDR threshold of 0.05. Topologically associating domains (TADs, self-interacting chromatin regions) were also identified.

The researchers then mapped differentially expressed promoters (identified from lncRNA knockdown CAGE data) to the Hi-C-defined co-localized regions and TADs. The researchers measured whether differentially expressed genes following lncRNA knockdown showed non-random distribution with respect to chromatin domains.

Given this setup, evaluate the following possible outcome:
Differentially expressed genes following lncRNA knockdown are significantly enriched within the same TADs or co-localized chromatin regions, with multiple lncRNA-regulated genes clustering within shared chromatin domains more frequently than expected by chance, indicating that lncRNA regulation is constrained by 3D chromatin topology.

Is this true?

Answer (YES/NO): NO